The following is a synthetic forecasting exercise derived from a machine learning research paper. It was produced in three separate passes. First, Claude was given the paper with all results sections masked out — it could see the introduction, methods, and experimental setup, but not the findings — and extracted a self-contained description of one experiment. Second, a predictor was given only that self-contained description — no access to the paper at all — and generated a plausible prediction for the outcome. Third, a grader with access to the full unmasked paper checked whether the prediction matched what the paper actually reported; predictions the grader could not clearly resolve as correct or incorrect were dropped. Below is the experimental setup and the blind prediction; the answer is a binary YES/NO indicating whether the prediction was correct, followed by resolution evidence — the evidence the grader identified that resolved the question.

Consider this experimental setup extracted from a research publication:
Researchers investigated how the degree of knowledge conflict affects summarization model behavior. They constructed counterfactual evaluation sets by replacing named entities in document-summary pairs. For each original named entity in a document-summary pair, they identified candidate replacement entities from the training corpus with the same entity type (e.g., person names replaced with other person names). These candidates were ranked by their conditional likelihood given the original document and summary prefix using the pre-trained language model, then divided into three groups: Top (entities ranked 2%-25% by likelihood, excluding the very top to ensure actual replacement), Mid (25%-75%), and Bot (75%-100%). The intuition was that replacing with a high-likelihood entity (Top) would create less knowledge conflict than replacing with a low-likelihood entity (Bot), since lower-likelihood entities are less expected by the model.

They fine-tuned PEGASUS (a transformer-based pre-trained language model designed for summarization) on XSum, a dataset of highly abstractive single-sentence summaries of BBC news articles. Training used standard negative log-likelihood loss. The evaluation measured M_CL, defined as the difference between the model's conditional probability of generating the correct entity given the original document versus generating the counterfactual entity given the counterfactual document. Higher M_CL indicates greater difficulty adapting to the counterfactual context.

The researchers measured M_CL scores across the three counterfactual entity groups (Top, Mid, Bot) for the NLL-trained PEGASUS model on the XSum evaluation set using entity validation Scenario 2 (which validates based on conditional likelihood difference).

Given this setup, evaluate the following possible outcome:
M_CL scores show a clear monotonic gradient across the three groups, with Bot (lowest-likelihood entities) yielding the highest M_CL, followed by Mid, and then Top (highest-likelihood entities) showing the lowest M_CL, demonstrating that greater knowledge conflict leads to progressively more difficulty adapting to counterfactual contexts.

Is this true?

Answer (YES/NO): YES